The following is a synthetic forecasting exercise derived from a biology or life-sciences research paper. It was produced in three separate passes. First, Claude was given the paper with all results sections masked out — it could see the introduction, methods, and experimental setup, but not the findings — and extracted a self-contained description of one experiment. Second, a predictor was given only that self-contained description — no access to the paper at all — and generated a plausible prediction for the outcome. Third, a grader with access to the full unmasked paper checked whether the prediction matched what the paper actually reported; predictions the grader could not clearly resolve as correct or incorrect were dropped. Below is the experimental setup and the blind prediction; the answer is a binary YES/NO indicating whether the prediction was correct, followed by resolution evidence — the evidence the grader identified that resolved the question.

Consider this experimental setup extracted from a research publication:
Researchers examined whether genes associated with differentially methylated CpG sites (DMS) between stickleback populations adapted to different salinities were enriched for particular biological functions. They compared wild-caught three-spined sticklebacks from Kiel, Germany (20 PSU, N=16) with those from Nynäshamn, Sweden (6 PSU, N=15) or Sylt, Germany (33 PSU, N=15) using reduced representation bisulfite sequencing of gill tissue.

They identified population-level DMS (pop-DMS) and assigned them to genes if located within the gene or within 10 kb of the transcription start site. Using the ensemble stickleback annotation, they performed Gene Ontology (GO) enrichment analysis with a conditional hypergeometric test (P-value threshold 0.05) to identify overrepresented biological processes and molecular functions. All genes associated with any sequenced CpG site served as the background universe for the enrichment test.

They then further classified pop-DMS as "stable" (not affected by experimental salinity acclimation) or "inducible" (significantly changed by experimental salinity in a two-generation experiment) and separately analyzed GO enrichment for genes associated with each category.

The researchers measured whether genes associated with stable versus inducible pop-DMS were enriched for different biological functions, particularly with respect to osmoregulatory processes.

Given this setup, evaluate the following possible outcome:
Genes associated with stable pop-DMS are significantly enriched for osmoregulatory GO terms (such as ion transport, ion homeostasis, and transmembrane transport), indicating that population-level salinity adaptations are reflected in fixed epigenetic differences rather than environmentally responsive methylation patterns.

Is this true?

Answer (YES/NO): NO